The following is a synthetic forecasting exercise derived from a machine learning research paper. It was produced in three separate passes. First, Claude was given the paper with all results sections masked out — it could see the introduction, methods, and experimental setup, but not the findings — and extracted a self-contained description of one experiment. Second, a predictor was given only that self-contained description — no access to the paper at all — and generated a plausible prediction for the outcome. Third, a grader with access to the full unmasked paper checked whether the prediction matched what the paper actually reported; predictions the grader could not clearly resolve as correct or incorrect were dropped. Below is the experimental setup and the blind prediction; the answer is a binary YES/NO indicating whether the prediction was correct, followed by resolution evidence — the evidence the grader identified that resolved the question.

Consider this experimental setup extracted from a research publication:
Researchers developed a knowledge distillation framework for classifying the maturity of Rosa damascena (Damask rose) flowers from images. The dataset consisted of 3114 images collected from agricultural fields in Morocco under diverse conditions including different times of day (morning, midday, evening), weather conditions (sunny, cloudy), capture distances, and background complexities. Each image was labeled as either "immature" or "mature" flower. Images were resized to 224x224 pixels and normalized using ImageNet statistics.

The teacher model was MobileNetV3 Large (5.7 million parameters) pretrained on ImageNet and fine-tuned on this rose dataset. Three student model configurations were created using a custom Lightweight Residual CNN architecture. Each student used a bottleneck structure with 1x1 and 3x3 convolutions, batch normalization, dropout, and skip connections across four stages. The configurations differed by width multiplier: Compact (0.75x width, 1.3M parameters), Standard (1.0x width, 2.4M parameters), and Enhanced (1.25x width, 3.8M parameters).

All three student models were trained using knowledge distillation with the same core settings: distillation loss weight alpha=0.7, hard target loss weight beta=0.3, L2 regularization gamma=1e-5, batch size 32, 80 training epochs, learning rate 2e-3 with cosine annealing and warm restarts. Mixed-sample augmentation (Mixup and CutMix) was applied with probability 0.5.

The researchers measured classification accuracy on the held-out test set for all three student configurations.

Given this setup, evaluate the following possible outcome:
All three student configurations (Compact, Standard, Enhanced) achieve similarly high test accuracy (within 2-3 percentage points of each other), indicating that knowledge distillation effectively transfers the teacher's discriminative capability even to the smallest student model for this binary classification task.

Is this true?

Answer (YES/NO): YES